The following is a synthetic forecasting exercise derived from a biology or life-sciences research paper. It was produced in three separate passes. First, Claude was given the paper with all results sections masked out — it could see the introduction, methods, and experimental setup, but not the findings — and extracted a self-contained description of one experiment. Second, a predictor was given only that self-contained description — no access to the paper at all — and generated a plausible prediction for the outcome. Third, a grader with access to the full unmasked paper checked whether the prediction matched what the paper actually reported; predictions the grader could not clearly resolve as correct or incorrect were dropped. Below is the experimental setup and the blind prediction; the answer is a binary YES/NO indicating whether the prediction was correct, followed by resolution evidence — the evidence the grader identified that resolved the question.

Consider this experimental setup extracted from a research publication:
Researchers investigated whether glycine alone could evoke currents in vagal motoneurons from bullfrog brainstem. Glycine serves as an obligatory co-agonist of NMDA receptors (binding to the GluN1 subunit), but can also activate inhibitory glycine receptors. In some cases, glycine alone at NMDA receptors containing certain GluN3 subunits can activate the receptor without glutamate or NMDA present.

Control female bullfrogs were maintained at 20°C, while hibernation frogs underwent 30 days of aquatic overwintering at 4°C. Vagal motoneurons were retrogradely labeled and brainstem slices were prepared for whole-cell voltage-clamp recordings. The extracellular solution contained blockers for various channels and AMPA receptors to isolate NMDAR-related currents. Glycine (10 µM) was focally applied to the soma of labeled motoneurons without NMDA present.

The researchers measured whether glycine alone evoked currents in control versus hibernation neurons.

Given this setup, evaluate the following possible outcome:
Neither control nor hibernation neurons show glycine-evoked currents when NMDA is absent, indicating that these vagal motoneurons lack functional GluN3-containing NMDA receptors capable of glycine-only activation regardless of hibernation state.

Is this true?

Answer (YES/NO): YES